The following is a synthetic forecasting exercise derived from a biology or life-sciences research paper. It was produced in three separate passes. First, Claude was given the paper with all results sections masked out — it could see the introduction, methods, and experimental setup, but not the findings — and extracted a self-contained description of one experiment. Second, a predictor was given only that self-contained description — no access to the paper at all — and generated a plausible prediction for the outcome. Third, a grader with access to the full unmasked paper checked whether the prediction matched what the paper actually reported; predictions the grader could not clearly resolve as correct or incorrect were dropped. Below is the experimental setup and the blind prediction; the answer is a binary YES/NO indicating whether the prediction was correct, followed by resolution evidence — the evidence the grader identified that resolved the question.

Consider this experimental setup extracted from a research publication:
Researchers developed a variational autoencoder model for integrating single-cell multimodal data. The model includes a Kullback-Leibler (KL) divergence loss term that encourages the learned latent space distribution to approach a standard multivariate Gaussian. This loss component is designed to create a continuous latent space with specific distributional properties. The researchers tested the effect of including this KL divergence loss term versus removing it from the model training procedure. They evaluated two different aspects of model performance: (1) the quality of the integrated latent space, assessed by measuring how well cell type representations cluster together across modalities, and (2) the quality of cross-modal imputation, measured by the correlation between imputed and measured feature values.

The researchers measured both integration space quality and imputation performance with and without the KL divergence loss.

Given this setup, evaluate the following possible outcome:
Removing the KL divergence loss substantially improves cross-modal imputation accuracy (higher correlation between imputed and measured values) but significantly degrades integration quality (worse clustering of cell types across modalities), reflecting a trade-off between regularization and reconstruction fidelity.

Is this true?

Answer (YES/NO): NO